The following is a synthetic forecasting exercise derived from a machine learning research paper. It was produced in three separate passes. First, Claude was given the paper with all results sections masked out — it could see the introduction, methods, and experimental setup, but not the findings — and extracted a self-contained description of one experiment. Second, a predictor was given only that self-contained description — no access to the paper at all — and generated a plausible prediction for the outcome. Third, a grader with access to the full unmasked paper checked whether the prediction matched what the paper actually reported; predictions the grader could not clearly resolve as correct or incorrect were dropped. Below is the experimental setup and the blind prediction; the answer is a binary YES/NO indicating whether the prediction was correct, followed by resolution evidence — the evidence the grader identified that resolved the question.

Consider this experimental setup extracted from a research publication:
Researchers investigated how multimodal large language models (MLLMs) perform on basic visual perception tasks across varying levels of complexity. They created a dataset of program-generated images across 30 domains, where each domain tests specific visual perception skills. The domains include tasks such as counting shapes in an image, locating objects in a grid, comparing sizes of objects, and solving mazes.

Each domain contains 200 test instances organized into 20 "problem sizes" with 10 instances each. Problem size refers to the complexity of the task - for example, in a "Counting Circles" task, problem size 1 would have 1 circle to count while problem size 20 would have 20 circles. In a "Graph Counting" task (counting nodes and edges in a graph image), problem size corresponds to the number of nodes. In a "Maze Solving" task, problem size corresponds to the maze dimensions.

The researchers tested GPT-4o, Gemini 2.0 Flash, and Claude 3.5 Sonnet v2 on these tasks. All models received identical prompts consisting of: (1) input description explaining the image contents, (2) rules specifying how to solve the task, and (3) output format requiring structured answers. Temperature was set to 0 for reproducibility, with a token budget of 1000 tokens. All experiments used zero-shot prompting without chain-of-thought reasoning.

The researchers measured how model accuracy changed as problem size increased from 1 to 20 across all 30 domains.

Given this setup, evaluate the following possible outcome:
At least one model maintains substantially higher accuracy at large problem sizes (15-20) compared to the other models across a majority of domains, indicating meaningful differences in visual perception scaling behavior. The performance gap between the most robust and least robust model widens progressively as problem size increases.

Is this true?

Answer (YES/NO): NO